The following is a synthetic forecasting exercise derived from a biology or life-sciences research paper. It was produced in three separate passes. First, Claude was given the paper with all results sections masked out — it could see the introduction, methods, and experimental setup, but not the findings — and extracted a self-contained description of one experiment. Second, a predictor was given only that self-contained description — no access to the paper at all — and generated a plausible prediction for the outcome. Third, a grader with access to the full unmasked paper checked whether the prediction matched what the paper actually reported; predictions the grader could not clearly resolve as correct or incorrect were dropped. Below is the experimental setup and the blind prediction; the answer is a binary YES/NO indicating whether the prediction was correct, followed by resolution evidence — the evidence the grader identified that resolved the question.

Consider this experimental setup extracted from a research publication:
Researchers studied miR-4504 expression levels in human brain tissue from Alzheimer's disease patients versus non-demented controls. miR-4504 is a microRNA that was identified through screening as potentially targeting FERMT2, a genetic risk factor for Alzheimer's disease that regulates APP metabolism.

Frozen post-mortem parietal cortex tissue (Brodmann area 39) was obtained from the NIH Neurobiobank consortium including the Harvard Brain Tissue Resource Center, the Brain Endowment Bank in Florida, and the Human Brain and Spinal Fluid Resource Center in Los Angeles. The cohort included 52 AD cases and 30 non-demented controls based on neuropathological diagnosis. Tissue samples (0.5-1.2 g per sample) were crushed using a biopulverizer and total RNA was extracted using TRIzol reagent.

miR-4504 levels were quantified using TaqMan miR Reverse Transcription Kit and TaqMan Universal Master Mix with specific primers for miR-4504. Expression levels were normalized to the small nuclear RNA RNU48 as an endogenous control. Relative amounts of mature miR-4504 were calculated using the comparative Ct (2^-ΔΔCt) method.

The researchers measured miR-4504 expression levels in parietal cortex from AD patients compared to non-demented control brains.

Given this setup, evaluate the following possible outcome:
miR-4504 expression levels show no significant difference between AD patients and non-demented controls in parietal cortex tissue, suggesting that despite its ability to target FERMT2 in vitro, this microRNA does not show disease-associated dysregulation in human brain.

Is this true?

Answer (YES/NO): NO